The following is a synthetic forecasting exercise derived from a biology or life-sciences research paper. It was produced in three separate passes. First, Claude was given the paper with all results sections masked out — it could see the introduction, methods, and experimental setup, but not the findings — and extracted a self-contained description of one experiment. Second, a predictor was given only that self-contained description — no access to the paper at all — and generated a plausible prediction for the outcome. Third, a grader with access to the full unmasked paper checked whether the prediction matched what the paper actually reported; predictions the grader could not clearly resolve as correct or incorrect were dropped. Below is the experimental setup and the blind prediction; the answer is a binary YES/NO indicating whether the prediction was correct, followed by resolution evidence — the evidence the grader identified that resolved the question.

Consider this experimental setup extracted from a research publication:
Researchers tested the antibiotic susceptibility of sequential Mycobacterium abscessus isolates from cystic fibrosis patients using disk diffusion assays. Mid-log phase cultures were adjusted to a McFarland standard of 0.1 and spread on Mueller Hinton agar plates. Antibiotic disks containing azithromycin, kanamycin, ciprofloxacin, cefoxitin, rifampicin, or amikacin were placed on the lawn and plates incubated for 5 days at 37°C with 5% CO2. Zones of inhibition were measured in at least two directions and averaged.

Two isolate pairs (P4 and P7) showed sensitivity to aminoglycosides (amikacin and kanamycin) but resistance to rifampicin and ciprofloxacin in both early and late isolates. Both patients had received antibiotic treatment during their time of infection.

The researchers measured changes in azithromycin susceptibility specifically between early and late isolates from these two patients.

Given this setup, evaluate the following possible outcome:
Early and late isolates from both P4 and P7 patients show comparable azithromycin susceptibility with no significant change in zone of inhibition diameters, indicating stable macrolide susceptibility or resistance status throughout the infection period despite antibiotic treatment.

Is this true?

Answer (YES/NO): NO